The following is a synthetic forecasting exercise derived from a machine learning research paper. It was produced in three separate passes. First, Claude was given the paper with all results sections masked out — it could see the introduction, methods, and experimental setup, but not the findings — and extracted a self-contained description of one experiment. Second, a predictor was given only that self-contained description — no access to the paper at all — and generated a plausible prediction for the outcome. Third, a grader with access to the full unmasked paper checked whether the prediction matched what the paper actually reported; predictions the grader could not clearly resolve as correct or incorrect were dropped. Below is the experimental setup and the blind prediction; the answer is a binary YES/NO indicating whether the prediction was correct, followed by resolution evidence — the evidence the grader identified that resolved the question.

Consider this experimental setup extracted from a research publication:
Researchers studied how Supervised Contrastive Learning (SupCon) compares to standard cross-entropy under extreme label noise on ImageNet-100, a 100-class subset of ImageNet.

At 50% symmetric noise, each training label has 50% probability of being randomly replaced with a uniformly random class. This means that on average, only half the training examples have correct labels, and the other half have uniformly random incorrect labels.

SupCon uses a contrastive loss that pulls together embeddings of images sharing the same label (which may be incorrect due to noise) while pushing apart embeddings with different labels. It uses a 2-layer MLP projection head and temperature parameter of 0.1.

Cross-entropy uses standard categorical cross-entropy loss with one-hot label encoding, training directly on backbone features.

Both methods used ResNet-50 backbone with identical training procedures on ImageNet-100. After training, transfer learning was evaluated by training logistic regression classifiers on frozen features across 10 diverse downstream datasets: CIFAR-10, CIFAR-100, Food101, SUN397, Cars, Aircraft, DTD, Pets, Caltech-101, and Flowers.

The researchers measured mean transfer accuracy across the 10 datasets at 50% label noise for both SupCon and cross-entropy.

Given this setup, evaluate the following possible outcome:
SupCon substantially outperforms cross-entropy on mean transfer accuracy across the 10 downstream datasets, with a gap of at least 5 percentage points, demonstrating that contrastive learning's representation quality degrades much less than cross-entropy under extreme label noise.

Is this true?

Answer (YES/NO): NO